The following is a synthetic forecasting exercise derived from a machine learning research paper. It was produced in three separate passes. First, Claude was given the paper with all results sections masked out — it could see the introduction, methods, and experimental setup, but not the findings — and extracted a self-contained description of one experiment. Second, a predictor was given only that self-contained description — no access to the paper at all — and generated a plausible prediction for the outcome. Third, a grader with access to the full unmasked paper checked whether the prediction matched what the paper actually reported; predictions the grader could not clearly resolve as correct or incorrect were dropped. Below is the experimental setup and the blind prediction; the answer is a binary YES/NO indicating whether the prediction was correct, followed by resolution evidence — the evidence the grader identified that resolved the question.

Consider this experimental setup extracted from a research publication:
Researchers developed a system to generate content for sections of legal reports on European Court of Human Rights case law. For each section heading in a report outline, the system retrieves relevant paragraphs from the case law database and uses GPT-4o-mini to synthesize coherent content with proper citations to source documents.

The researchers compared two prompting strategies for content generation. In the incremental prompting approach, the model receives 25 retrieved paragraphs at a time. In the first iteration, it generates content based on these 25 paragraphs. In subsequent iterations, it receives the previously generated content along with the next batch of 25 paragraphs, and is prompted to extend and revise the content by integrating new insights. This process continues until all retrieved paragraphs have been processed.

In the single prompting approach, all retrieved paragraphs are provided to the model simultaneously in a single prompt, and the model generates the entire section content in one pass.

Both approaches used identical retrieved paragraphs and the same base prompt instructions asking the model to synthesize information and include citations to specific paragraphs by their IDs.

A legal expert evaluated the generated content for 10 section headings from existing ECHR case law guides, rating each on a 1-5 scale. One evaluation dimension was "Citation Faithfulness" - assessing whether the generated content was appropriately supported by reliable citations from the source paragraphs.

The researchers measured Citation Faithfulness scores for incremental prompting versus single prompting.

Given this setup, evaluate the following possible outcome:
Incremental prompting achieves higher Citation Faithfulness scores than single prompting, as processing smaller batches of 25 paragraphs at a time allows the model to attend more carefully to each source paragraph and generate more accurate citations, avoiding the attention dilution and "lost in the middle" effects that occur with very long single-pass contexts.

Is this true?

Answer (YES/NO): YES